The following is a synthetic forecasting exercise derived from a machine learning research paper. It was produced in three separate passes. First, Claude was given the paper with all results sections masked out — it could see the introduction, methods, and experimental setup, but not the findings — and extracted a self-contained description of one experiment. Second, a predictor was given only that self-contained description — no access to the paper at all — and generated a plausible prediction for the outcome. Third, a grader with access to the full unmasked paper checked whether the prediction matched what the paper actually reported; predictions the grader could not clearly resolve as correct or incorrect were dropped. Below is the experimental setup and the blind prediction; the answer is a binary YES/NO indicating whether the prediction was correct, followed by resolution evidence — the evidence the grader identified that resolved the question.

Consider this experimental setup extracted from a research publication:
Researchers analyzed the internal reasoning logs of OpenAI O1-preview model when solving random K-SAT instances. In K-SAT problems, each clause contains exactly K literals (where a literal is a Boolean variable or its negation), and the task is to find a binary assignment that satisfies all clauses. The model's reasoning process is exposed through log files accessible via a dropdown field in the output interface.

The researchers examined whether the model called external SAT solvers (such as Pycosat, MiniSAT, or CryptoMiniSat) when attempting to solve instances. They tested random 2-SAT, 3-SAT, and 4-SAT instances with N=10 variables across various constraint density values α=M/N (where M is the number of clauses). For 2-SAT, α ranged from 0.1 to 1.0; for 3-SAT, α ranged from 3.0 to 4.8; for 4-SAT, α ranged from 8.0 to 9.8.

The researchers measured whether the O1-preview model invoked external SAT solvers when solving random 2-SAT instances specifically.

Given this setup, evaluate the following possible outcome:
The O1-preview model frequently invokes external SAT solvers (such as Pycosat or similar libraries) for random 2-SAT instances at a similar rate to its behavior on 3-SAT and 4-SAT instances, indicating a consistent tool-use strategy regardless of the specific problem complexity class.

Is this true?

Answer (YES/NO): NO